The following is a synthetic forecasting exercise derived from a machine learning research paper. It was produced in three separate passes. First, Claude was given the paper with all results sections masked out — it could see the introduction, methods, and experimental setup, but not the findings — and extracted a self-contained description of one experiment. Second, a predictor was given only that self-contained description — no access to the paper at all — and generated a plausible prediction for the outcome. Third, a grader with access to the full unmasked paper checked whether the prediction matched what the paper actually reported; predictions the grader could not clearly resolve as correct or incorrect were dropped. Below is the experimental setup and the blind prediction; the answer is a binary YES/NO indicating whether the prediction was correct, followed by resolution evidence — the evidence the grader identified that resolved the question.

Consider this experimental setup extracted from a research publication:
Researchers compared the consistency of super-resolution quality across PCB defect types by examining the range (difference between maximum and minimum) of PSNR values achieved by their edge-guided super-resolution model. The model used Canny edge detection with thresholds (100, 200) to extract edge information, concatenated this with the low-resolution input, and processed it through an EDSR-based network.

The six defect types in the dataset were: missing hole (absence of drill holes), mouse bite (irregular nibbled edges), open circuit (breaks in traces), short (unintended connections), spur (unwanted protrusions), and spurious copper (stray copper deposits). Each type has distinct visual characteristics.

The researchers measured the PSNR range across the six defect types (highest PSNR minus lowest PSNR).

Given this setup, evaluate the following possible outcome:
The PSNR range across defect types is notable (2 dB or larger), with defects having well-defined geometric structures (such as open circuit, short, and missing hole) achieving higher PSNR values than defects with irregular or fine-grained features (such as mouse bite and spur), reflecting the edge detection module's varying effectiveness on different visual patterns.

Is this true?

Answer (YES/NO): NO